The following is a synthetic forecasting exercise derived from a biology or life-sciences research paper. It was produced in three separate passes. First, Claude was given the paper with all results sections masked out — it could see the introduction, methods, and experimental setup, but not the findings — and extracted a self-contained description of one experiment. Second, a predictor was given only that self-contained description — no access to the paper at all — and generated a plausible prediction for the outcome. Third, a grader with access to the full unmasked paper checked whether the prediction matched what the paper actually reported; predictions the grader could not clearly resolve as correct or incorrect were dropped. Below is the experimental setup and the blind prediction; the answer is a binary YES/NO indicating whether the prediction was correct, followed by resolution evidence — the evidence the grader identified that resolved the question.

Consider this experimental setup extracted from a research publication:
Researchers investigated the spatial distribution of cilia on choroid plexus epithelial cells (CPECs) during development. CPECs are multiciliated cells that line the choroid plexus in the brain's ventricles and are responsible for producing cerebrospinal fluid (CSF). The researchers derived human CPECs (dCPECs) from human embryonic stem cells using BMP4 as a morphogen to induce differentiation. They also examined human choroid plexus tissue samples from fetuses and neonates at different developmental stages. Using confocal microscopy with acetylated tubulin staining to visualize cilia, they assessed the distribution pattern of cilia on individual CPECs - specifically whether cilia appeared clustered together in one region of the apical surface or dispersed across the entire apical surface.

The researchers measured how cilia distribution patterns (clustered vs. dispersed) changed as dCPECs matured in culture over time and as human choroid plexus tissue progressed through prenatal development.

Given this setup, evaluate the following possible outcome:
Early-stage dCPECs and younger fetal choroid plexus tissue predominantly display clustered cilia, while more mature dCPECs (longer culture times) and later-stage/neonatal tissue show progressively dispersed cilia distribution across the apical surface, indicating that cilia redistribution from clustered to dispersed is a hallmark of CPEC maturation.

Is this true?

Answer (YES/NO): YES